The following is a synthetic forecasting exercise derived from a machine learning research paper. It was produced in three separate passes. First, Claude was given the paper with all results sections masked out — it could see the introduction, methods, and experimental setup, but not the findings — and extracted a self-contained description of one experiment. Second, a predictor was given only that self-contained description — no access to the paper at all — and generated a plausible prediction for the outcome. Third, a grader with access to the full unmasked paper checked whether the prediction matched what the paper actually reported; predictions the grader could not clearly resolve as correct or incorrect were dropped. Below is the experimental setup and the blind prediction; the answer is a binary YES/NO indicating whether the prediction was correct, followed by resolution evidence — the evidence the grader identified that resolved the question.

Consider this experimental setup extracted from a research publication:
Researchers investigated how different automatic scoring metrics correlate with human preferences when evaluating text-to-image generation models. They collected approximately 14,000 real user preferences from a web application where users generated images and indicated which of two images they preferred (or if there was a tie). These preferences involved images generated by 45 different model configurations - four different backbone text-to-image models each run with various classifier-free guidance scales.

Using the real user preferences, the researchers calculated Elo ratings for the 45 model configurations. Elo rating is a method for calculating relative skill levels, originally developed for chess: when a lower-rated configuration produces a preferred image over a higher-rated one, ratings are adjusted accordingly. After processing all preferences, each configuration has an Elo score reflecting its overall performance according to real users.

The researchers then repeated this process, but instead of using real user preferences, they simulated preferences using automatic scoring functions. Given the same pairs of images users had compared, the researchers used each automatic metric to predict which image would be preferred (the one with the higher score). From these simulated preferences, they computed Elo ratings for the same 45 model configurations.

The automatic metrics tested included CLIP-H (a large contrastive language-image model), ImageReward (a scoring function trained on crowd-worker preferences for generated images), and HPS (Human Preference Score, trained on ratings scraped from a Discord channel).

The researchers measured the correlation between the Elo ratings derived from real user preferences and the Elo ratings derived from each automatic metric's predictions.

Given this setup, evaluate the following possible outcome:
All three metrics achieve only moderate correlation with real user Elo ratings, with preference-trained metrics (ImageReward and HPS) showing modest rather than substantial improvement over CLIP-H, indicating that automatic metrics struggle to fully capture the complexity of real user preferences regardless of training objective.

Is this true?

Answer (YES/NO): NO